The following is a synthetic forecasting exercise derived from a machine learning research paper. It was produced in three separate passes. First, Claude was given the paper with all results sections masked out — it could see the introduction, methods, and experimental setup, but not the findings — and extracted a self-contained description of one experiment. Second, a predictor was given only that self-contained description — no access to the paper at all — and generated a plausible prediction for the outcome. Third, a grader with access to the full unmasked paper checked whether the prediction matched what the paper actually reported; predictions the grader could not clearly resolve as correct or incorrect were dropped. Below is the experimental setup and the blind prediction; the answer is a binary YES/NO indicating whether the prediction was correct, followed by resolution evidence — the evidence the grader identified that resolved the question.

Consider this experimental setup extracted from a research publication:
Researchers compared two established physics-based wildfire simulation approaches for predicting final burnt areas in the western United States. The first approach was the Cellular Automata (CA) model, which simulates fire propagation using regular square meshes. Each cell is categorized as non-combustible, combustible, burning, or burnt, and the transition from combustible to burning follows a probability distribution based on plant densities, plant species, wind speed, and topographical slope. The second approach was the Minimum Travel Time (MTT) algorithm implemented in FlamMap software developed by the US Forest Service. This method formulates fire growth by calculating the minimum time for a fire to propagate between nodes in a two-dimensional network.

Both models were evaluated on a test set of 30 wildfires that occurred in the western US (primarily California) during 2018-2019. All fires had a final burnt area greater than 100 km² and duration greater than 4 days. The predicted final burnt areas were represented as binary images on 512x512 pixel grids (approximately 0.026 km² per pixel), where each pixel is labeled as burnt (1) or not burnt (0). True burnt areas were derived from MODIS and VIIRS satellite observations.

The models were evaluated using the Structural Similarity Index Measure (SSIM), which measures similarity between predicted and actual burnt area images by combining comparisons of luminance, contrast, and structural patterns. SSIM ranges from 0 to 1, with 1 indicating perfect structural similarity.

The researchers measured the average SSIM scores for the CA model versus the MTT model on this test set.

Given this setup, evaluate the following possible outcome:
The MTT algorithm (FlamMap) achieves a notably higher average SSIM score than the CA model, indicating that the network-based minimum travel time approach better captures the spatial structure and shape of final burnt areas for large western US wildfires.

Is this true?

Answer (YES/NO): YES